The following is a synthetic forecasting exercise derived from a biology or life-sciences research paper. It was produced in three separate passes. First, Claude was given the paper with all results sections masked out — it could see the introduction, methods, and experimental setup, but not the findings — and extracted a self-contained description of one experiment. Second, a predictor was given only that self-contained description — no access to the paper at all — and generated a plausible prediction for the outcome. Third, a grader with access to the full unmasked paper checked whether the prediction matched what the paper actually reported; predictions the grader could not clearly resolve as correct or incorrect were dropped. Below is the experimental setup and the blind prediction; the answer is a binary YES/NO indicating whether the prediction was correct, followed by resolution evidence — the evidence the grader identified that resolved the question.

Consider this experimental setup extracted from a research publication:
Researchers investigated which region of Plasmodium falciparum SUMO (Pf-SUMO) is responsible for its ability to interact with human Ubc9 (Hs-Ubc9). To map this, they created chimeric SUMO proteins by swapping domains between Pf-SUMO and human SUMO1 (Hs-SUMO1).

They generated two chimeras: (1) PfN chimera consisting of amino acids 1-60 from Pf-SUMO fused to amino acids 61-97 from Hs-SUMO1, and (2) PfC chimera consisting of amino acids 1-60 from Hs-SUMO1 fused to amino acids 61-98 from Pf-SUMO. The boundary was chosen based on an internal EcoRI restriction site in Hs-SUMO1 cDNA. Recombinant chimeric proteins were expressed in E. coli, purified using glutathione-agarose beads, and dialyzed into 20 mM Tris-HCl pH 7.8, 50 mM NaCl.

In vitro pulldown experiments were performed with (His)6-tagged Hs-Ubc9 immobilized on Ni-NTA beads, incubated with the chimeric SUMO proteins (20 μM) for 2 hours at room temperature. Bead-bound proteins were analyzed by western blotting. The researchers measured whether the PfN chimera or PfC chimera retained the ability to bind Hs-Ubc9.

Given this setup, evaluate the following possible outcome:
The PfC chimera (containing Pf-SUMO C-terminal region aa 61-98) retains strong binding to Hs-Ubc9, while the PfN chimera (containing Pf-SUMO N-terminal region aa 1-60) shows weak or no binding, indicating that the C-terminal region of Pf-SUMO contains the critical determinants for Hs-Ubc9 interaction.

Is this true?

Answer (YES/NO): NO